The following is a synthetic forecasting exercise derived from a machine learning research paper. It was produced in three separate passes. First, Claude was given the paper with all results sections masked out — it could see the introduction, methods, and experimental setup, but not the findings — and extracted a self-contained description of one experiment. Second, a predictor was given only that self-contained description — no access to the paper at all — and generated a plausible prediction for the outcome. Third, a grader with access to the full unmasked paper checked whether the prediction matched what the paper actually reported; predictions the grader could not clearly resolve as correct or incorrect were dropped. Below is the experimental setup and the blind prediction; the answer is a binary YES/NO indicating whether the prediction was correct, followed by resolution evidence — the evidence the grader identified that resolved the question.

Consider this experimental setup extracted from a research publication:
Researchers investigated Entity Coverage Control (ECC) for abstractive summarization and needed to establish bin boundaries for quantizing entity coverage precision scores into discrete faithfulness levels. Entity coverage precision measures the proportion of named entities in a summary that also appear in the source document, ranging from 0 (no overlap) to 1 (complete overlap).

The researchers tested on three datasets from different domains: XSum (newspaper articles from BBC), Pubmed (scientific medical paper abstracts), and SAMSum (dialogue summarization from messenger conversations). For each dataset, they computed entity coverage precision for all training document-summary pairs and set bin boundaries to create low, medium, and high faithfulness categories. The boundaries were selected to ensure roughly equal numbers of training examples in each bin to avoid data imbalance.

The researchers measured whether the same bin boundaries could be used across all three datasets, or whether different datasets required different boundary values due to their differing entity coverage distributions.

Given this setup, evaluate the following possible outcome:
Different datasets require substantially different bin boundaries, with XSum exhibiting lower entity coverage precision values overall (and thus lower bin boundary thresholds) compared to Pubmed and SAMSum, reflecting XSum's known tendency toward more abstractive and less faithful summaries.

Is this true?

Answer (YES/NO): NO